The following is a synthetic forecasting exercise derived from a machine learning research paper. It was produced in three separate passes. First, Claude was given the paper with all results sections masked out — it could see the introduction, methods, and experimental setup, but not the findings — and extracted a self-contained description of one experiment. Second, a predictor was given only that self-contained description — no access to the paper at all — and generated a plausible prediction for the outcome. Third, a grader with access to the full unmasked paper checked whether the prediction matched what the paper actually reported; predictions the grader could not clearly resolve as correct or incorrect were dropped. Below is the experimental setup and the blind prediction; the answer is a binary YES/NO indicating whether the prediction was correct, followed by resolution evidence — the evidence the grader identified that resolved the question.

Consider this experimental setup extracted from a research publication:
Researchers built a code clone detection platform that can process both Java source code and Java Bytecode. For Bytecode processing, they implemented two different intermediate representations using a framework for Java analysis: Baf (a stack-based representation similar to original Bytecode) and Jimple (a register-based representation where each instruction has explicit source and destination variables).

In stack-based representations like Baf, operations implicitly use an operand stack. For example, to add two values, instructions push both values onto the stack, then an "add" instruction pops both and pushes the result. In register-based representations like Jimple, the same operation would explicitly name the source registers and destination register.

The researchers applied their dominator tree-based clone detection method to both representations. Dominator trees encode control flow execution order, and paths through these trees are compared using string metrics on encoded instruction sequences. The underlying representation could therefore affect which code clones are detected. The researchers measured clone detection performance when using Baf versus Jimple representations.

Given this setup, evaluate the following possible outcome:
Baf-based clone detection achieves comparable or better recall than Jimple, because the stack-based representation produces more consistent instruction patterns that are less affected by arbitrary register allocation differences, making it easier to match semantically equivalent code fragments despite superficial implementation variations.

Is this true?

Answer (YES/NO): NO